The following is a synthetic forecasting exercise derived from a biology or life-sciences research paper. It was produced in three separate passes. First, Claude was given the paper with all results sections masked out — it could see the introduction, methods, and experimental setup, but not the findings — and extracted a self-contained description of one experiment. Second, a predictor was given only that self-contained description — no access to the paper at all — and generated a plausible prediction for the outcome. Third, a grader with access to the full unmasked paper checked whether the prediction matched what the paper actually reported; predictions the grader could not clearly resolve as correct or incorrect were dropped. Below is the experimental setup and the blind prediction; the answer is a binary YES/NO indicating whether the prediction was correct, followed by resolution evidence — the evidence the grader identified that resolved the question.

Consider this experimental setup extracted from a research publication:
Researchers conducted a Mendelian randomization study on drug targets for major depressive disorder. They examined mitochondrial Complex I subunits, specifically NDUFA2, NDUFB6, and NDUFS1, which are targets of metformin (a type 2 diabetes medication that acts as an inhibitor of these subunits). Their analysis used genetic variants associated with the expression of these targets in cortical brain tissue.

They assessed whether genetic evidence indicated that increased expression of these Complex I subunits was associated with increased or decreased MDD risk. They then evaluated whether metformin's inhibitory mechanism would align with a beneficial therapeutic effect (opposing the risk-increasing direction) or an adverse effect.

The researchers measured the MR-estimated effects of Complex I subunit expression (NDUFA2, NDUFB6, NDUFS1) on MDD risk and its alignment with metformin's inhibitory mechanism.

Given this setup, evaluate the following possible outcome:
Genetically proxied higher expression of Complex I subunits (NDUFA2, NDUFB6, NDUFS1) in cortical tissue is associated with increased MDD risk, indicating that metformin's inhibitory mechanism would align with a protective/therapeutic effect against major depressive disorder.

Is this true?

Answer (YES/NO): YES